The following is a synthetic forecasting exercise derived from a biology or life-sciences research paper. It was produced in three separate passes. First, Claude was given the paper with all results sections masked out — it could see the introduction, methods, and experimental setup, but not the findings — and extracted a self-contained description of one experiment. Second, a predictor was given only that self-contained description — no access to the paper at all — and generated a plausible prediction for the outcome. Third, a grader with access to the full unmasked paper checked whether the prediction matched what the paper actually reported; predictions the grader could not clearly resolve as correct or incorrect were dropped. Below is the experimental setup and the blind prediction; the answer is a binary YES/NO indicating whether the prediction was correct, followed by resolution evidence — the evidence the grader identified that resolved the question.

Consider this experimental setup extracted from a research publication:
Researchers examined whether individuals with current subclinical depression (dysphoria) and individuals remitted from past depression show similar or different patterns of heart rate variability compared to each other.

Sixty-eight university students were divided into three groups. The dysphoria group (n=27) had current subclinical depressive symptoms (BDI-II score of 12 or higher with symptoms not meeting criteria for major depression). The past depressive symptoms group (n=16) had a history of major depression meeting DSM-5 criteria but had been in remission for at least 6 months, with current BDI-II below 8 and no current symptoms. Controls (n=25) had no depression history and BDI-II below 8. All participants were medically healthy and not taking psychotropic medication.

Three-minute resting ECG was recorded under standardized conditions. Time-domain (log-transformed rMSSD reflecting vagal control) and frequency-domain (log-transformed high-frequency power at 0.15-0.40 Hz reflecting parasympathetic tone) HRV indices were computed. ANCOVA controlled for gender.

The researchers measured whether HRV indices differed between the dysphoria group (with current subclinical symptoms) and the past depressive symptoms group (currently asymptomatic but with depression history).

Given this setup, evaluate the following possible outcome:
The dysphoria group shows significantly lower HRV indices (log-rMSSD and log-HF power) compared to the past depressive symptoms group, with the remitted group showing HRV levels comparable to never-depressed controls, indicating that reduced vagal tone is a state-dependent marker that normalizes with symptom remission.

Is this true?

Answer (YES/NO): NO